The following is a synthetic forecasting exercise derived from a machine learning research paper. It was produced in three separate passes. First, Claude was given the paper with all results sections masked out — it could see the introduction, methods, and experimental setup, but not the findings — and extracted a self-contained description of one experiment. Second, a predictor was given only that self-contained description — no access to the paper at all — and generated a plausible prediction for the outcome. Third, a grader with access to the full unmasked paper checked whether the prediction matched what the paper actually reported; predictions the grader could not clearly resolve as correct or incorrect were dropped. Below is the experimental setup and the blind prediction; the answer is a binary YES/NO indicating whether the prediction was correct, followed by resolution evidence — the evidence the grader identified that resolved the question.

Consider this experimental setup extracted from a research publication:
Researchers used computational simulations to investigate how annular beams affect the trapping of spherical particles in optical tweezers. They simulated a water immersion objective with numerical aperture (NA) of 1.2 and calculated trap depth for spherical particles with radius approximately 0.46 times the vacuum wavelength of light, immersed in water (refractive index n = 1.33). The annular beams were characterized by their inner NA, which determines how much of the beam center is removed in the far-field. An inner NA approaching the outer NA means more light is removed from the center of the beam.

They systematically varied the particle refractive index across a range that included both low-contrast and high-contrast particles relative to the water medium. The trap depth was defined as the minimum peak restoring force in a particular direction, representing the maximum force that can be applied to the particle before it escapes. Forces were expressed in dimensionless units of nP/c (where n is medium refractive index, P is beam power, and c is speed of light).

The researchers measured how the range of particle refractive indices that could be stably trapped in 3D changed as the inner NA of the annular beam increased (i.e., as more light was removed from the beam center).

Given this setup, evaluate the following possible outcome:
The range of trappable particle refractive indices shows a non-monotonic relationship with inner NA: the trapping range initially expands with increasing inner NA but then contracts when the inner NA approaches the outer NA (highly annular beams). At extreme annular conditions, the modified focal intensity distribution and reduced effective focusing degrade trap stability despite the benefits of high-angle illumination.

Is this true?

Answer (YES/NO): NO